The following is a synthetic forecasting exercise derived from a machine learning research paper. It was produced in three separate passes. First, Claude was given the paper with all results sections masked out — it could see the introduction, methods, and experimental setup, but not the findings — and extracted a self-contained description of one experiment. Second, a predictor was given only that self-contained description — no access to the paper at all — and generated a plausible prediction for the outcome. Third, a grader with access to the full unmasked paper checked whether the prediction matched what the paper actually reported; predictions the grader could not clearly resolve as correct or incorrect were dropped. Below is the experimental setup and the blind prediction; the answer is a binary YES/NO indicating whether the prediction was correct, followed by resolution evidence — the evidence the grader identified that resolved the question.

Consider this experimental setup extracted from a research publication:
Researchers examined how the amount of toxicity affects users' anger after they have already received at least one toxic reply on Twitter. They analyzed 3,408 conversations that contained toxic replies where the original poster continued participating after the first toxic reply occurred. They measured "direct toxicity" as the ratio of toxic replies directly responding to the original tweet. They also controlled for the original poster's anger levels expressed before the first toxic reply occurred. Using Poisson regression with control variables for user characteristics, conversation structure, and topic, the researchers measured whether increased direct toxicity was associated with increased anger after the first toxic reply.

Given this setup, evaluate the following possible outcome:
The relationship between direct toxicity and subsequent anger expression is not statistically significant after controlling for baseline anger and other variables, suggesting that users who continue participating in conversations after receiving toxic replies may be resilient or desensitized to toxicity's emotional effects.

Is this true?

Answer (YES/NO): YES